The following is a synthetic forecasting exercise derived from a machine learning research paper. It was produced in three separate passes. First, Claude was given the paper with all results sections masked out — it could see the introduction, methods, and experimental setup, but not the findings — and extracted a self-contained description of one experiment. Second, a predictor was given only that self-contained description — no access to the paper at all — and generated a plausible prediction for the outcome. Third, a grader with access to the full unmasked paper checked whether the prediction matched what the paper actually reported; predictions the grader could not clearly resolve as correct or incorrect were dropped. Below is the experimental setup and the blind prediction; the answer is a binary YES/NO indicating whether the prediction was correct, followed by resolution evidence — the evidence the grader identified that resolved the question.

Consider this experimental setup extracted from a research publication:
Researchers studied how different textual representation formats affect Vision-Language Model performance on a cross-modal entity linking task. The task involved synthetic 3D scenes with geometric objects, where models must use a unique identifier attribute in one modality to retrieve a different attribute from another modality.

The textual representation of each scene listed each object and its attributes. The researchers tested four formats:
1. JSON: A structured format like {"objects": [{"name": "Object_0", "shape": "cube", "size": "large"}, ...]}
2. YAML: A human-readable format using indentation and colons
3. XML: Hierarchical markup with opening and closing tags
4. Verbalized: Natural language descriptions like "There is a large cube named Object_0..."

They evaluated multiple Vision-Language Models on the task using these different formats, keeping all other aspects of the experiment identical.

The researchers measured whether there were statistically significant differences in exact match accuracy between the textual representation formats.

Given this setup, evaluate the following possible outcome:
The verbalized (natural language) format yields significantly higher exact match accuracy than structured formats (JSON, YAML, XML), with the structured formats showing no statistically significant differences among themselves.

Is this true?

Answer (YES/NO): NO